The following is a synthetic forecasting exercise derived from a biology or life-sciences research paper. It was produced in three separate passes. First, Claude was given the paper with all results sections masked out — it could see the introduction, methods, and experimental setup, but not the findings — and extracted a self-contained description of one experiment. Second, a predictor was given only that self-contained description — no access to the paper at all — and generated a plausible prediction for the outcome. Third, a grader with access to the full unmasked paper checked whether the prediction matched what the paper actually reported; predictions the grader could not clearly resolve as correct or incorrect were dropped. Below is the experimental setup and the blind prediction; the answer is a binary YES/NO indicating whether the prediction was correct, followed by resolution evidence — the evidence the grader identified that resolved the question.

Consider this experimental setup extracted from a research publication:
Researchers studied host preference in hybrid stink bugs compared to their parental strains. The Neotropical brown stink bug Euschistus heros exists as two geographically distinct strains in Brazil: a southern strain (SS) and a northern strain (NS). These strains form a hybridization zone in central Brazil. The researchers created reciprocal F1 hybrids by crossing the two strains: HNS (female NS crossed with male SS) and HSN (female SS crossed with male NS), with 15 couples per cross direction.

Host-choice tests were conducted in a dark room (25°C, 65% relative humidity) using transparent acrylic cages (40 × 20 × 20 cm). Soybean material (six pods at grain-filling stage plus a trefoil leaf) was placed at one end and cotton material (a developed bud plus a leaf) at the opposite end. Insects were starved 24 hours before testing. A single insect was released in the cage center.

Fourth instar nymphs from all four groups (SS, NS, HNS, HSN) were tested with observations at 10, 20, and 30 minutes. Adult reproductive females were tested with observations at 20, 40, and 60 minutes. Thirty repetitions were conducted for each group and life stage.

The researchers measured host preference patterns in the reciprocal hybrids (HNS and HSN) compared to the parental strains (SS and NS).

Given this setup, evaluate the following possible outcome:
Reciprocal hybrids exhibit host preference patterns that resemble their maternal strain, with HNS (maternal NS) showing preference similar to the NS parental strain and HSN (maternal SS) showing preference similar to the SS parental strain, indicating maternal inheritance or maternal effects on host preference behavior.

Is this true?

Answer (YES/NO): NO